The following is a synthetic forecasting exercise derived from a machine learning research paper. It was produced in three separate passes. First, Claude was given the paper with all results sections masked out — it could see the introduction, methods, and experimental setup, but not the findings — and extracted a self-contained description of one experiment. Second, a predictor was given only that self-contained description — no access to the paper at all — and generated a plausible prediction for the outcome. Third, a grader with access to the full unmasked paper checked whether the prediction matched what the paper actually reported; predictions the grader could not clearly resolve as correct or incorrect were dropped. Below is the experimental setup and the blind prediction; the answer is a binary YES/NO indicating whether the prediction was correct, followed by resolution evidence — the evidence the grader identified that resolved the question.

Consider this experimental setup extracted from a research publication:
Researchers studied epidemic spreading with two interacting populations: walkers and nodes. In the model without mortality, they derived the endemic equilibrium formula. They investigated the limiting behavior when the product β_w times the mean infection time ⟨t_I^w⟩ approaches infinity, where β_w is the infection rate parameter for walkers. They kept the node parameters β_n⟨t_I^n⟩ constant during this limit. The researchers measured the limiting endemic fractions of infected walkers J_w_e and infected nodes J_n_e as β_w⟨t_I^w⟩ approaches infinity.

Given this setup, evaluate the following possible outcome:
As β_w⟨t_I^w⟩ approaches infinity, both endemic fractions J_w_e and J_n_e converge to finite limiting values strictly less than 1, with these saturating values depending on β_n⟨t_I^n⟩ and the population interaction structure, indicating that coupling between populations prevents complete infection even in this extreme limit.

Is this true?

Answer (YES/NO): NO